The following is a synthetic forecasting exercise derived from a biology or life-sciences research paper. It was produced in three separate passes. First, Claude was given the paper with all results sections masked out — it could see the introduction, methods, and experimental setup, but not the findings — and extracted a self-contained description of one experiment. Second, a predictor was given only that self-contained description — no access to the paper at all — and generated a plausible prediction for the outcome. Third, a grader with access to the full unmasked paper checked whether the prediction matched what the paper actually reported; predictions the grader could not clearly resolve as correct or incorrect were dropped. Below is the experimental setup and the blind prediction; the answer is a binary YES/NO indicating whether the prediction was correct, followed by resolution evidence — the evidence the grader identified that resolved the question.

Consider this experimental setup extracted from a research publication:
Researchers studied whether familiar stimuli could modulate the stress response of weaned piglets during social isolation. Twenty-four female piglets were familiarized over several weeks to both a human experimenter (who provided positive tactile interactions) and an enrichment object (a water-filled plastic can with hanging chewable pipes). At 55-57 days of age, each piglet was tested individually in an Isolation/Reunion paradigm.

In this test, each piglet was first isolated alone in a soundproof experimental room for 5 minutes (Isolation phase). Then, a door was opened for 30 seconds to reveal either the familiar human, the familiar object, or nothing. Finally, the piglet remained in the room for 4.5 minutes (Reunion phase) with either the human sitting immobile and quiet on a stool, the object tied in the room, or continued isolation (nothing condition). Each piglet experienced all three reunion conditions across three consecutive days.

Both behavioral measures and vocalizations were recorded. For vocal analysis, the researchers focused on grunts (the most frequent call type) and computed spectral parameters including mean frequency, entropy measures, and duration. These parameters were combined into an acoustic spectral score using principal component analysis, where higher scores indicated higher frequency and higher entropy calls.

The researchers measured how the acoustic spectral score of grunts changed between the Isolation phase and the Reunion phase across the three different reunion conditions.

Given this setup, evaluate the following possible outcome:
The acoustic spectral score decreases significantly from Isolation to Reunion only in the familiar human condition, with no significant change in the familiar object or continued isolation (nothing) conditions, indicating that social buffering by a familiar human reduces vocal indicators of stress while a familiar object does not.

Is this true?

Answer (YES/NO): NO